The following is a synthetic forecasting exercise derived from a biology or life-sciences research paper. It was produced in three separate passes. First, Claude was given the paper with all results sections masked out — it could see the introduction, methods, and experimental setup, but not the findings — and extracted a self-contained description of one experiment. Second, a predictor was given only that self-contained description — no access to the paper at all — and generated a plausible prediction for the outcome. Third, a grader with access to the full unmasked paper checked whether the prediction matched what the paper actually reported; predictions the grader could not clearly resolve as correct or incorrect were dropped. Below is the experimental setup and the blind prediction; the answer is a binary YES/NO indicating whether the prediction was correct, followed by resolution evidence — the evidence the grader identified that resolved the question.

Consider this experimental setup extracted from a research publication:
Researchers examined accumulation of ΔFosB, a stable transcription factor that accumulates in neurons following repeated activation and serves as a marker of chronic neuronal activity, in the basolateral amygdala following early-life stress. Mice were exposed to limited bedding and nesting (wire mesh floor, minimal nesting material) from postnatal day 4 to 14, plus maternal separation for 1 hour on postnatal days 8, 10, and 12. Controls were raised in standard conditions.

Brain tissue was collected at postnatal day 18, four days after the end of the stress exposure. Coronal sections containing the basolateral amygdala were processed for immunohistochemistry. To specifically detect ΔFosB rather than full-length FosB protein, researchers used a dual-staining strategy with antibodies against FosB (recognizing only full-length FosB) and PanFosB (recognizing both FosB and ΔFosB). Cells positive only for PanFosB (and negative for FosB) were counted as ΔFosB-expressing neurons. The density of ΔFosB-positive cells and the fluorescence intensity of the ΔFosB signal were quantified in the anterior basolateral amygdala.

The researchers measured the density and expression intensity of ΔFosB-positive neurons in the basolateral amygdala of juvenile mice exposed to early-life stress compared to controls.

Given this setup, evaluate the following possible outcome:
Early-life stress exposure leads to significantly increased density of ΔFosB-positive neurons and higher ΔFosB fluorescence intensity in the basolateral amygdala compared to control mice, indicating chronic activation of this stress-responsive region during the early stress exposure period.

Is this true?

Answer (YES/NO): NO